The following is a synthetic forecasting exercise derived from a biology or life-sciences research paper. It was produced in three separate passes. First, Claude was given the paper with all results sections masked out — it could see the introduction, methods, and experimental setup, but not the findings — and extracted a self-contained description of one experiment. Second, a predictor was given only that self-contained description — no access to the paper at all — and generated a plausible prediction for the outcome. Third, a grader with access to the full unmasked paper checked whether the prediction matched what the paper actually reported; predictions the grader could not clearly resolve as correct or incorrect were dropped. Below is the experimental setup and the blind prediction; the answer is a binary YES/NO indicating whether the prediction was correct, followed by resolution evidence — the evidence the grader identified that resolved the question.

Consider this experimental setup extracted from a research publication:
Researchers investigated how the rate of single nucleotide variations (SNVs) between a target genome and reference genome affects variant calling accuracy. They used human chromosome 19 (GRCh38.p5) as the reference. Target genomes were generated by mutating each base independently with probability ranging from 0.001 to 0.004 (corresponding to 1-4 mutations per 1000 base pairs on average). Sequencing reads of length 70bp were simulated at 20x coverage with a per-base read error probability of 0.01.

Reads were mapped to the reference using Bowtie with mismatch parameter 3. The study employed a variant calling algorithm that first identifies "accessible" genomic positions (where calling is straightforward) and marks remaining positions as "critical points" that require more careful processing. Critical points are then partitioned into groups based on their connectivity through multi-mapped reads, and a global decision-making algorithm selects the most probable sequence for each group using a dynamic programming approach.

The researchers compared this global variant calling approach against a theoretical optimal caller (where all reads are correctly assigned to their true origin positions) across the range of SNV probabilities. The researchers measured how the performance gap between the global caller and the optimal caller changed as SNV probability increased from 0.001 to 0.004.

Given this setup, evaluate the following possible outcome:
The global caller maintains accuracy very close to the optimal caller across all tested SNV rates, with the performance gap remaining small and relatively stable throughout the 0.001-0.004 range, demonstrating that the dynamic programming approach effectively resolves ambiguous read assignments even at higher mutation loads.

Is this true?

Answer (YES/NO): NO